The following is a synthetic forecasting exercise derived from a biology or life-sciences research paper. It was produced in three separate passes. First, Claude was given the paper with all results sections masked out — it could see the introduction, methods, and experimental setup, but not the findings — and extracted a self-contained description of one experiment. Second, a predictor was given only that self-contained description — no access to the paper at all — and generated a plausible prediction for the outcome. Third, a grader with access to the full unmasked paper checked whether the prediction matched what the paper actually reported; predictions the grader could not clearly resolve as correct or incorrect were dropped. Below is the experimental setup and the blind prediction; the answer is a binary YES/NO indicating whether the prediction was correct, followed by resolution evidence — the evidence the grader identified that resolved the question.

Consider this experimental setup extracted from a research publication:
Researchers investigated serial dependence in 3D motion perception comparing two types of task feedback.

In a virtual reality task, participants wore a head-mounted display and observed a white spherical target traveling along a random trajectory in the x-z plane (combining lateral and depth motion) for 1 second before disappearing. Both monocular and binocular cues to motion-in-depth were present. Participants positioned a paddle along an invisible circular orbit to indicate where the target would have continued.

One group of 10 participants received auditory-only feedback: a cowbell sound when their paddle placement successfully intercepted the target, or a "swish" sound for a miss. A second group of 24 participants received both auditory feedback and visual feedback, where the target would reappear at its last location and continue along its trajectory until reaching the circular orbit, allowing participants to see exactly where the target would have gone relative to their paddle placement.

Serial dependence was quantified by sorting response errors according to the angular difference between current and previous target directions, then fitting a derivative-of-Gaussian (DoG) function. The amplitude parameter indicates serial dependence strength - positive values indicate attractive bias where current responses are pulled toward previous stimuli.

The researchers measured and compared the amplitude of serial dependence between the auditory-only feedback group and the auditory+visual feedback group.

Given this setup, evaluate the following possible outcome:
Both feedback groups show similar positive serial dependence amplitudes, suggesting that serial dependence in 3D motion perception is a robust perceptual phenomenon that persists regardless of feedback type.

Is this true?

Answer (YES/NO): NO